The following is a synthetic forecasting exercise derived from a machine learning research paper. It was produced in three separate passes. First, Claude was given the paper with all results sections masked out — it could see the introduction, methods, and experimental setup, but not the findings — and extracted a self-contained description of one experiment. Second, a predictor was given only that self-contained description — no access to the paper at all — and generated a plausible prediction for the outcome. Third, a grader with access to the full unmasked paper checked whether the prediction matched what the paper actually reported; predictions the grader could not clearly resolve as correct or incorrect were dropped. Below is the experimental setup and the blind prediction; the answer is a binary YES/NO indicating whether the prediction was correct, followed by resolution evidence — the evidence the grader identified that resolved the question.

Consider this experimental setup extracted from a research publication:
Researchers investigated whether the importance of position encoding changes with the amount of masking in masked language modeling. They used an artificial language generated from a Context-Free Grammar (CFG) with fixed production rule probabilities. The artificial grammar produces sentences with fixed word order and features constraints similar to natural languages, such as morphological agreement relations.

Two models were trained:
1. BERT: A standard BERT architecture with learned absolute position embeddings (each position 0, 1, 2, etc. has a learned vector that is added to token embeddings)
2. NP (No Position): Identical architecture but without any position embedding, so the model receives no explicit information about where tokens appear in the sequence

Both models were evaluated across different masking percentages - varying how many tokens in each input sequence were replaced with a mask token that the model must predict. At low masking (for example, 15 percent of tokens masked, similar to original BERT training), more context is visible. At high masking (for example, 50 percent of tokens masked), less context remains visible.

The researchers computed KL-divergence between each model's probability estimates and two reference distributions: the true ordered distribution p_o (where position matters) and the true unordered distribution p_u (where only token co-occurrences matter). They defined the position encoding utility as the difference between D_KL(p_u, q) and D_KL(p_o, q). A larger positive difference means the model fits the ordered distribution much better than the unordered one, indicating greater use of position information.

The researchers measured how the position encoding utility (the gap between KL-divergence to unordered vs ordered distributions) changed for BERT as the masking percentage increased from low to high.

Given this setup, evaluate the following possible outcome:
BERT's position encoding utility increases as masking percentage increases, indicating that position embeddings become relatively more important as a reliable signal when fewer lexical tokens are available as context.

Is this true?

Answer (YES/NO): YES